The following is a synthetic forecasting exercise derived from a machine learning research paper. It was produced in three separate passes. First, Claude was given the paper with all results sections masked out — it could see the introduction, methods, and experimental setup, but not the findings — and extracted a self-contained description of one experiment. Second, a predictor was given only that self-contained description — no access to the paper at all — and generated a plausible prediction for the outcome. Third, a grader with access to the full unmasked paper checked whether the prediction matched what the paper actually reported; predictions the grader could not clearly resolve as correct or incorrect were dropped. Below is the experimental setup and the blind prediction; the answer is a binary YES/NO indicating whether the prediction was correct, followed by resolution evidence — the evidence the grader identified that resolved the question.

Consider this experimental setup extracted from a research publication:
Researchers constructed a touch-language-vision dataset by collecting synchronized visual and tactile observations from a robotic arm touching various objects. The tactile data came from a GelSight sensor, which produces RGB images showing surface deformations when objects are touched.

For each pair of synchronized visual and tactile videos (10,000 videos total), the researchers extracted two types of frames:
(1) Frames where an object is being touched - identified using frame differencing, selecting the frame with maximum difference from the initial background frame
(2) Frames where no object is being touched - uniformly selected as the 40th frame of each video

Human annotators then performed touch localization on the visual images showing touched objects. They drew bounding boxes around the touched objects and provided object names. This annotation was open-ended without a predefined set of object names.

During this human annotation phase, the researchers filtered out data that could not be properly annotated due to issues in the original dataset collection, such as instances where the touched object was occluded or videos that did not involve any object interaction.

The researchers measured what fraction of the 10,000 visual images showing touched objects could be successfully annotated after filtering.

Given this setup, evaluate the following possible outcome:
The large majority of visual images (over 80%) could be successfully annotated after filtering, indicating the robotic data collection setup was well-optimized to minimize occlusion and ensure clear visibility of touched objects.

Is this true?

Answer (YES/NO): YES